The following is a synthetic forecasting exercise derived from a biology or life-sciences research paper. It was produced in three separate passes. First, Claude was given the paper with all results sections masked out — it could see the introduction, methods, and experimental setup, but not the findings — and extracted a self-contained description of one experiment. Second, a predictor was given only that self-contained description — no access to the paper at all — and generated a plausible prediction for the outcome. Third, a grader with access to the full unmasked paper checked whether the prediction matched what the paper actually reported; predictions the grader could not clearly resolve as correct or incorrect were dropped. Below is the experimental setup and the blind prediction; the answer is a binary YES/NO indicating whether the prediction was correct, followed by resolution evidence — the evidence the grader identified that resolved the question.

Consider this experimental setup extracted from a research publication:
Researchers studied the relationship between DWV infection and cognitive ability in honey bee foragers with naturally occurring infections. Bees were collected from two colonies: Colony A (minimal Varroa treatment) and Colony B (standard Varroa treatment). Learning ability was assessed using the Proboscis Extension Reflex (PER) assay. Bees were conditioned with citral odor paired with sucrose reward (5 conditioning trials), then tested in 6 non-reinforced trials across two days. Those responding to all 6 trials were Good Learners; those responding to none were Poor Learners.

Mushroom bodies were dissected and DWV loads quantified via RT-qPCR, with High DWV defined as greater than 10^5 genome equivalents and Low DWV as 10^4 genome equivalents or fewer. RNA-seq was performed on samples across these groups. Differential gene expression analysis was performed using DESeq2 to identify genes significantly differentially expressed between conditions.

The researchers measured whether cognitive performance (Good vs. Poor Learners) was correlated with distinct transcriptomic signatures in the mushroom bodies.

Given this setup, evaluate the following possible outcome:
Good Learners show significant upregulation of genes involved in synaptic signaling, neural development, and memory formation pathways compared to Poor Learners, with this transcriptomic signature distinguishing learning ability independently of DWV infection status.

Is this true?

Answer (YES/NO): NO